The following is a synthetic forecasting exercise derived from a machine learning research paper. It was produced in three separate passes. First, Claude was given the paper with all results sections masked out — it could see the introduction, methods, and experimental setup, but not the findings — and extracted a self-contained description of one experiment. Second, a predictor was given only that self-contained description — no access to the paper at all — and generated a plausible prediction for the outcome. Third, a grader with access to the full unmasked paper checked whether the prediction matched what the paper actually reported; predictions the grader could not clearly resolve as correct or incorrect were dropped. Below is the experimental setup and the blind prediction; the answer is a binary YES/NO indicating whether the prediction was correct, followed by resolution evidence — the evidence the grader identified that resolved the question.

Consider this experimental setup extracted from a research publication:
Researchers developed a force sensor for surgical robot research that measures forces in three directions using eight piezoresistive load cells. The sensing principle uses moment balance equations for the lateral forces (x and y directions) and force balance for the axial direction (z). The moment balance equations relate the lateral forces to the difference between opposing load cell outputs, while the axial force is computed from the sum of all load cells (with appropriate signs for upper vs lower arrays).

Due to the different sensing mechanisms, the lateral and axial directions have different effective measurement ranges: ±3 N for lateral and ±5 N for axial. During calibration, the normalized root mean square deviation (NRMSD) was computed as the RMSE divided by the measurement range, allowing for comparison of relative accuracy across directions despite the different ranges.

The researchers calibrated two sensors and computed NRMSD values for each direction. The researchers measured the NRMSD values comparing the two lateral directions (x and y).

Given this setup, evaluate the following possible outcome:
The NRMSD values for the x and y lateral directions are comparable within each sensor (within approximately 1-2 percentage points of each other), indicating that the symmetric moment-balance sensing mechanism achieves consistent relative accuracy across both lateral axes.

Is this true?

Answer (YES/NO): YES